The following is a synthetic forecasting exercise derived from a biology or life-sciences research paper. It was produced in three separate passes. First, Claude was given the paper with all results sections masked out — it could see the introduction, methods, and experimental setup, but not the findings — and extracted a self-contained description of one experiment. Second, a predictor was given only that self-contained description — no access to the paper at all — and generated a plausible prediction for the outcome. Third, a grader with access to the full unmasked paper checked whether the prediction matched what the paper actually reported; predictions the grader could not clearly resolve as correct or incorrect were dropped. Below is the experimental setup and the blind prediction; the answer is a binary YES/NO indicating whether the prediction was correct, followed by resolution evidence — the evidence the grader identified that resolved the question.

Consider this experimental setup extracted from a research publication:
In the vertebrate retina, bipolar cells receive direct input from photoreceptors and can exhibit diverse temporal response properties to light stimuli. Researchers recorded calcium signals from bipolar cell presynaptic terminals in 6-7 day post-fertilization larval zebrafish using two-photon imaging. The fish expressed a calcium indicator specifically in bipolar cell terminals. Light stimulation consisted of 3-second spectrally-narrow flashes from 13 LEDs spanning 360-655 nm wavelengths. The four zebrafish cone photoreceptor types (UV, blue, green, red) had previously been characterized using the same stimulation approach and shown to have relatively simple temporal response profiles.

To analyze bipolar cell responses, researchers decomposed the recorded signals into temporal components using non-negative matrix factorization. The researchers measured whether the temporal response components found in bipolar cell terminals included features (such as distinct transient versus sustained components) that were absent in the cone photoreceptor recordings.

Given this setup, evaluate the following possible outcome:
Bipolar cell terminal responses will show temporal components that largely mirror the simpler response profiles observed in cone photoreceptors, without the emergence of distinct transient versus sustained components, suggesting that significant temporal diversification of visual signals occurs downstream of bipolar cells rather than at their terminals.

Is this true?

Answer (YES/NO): NO